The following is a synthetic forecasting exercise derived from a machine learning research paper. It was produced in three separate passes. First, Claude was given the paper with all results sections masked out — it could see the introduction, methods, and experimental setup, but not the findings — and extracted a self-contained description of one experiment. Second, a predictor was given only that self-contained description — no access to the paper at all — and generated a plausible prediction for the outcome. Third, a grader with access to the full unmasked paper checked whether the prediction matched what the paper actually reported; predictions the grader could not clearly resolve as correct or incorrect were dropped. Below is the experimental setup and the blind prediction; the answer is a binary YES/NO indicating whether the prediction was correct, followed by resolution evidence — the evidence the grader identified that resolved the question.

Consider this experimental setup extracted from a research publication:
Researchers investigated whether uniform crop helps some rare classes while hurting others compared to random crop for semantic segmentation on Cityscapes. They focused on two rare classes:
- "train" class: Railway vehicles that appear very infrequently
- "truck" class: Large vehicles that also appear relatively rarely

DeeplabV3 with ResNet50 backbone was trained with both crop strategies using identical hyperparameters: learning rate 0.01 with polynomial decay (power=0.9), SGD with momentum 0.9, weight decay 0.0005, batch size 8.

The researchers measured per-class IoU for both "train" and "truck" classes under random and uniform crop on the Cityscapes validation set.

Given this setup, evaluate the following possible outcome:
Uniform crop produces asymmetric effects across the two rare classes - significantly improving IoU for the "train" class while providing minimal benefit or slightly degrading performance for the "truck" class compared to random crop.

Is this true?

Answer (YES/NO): NO